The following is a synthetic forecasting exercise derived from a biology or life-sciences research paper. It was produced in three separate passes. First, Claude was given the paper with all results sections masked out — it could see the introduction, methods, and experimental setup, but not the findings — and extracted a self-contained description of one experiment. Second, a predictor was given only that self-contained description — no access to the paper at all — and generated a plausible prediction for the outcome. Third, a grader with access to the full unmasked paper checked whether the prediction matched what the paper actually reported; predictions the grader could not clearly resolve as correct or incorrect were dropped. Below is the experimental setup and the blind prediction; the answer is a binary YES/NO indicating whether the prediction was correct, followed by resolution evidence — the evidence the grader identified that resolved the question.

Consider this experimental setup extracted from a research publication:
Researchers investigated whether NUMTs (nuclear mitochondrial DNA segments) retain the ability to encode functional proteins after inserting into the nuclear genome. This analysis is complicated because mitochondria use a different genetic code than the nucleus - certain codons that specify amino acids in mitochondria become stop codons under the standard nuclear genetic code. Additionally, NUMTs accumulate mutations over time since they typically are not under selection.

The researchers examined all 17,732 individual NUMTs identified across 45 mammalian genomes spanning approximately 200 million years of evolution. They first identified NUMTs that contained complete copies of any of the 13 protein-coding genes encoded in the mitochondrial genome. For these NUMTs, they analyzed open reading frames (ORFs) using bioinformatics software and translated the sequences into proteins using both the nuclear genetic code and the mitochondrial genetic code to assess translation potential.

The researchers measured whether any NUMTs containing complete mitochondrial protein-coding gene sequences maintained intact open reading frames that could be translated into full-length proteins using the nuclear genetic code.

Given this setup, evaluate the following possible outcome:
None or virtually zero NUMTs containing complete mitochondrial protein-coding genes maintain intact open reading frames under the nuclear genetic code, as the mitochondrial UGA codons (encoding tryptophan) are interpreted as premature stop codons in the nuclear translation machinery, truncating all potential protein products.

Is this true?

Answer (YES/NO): NO